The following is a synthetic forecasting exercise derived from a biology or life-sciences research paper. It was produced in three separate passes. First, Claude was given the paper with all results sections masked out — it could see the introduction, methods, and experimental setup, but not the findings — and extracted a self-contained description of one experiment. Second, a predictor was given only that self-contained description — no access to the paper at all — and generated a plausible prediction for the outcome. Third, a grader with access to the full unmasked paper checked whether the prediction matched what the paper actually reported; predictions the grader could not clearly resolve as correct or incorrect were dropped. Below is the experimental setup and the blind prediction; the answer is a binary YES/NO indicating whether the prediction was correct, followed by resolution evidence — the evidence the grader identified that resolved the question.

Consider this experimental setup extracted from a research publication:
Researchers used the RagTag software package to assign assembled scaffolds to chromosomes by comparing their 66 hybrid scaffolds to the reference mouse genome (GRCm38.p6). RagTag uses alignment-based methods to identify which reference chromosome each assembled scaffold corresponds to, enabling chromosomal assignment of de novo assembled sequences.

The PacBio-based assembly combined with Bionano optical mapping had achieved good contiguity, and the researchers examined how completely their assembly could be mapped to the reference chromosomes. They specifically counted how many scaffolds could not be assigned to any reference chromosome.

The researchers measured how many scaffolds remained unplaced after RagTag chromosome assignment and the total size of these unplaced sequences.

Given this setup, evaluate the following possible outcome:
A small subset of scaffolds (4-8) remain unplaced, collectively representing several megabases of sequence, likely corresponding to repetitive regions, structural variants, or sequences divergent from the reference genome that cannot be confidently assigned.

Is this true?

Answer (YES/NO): NO